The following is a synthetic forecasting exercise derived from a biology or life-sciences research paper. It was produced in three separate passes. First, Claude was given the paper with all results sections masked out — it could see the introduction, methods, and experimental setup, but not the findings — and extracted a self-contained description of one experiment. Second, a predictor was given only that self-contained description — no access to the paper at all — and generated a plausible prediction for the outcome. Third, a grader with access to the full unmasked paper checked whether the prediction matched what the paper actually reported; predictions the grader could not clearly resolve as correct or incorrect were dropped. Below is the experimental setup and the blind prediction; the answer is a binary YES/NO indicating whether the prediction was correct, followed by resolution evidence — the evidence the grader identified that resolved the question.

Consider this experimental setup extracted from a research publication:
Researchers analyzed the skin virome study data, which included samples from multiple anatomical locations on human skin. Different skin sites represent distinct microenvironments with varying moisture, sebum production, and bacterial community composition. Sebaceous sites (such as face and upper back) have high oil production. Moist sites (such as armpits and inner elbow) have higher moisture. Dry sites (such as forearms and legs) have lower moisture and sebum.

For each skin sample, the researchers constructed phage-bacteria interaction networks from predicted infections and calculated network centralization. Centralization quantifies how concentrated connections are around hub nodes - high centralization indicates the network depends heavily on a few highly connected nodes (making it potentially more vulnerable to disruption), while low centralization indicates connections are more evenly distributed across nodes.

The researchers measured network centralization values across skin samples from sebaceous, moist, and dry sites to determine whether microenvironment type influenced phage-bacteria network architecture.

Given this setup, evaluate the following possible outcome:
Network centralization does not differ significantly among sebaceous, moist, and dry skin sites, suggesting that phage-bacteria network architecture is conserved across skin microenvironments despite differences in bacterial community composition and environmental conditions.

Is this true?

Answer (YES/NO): NO